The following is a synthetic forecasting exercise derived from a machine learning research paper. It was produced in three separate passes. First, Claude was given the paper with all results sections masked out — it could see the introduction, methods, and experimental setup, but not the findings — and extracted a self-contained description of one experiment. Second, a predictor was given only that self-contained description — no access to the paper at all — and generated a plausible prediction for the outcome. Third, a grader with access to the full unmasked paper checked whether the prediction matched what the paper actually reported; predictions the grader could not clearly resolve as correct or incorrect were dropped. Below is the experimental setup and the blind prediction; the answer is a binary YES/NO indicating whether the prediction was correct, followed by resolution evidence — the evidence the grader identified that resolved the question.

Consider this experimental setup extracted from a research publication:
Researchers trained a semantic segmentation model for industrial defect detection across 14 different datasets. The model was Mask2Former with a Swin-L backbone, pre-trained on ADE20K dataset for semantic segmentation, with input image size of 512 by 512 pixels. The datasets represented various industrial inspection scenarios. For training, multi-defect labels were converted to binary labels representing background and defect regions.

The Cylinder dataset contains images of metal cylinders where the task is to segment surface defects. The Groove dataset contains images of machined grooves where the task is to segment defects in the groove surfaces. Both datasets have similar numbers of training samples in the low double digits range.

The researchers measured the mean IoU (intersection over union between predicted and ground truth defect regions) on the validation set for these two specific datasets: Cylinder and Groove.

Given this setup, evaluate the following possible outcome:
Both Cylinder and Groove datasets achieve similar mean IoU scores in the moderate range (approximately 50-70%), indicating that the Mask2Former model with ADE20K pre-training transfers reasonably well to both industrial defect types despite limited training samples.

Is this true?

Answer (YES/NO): NO